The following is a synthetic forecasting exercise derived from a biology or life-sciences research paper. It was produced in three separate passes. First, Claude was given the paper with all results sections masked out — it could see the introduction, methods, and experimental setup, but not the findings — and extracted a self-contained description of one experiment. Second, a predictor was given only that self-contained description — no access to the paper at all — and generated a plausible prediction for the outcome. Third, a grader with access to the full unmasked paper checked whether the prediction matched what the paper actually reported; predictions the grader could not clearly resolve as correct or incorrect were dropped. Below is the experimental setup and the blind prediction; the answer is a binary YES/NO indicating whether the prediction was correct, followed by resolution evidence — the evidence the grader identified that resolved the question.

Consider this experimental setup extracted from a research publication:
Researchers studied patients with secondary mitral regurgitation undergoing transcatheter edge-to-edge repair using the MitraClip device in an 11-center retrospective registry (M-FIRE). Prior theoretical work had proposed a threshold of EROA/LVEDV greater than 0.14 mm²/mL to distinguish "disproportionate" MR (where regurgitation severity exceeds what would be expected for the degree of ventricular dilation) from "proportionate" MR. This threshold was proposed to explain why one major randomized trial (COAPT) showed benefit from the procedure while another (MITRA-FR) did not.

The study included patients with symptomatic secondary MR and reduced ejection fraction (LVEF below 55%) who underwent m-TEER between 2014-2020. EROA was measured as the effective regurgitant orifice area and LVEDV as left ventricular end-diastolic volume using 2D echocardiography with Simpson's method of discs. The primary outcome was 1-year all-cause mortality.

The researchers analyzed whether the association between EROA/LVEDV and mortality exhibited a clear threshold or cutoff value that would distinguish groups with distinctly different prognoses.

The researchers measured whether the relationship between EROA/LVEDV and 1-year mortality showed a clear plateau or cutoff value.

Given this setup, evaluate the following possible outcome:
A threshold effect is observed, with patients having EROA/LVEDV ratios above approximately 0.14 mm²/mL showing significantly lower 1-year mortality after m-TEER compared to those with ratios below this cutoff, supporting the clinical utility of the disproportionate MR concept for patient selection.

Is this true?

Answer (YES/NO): NO